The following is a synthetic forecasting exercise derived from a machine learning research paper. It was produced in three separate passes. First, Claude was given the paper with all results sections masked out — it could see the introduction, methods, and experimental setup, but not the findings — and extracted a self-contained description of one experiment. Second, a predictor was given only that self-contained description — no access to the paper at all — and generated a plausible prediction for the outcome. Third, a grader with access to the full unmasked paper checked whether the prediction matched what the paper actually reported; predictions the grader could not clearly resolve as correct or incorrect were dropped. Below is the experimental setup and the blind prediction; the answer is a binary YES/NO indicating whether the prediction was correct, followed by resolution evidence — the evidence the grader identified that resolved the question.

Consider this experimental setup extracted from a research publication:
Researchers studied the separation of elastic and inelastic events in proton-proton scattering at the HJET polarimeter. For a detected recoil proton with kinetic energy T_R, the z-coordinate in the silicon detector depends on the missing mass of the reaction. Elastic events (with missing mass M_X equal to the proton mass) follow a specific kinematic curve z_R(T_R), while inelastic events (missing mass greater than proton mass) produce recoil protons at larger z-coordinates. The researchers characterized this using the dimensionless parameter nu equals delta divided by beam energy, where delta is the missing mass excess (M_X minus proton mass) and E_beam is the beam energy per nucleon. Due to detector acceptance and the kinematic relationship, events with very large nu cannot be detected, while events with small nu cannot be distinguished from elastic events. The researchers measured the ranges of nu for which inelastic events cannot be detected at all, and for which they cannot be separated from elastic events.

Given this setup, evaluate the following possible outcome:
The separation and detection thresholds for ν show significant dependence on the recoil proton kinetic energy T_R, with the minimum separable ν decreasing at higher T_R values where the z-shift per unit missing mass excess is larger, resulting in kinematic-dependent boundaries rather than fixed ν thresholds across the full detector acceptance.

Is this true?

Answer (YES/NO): NO